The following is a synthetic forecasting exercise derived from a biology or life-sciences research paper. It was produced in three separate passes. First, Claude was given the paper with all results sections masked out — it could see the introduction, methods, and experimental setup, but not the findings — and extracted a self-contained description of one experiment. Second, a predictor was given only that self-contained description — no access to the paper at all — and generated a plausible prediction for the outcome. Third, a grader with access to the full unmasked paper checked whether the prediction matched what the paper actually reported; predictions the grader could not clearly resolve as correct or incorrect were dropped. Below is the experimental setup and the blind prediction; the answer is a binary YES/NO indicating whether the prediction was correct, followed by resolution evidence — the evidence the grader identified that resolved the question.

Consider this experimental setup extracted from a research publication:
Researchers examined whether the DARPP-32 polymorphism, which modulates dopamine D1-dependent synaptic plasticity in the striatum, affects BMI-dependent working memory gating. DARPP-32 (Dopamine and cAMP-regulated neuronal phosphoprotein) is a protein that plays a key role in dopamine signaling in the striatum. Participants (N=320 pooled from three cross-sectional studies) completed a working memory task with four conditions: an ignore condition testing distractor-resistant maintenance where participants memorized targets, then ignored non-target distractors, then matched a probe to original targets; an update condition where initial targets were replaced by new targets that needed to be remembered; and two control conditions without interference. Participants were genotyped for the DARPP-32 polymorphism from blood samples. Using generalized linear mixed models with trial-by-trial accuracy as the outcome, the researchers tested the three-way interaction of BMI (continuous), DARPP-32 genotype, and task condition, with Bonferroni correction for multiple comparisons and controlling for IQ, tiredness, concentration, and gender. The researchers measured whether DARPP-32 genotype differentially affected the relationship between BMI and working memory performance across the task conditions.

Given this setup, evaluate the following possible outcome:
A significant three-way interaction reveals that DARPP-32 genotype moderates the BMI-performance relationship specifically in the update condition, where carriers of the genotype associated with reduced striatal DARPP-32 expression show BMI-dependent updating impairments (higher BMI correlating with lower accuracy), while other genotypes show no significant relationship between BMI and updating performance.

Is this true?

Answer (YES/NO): NO